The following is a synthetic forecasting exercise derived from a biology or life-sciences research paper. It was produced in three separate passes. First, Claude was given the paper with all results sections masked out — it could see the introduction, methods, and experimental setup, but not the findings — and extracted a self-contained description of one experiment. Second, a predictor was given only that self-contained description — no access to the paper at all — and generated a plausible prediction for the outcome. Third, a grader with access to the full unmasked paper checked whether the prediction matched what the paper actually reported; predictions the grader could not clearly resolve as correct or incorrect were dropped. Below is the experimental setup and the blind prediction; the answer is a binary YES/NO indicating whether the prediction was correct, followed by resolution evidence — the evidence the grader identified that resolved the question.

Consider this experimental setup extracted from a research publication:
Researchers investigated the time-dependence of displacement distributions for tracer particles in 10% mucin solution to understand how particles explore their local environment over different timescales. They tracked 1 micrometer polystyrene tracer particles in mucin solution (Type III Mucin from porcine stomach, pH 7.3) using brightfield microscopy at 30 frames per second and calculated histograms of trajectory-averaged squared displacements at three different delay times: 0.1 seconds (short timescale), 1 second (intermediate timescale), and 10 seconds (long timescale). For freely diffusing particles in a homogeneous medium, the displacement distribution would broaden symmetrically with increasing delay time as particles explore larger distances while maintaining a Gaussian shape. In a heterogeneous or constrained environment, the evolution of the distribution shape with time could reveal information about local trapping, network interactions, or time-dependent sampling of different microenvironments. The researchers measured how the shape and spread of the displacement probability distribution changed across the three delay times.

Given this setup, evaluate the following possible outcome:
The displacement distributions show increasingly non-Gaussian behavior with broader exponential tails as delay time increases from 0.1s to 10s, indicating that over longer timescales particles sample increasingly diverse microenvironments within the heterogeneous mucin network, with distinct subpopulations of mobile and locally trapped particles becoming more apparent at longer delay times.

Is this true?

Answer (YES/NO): NO